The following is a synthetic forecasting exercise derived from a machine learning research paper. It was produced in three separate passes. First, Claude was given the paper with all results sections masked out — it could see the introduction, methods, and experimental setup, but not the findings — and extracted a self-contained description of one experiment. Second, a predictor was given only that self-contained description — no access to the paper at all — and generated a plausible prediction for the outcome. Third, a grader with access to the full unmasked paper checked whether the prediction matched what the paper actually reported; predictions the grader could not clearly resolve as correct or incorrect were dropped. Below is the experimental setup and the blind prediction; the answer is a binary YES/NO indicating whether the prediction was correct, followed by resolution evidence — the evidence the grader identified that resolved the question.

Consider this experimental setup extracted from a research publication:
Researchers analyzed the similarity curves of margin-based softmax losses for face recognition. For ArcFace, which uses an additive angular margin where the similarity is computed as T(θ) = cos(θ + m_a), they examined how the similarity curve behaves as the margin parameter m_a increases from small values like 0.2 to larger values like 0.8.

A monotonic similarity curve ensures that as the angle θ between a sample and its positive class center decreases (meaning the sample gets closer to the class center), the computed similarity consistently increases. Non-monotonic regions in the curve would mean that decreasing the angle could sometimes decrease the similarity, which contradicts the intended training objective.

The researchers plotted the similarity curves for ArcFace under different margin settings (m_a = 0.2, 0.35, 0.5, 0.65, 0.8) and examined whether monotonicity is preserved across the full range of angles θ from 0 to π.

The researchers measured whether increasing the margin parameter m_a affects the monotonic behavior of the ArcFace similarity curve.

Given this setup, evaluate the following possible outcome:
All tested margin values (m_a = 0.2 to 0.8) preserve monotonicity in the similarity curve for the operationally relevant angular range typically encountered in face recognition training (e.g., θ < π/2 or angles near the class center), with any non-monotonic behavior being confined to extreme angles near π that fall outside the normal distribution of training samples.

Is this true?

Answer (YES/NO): NO